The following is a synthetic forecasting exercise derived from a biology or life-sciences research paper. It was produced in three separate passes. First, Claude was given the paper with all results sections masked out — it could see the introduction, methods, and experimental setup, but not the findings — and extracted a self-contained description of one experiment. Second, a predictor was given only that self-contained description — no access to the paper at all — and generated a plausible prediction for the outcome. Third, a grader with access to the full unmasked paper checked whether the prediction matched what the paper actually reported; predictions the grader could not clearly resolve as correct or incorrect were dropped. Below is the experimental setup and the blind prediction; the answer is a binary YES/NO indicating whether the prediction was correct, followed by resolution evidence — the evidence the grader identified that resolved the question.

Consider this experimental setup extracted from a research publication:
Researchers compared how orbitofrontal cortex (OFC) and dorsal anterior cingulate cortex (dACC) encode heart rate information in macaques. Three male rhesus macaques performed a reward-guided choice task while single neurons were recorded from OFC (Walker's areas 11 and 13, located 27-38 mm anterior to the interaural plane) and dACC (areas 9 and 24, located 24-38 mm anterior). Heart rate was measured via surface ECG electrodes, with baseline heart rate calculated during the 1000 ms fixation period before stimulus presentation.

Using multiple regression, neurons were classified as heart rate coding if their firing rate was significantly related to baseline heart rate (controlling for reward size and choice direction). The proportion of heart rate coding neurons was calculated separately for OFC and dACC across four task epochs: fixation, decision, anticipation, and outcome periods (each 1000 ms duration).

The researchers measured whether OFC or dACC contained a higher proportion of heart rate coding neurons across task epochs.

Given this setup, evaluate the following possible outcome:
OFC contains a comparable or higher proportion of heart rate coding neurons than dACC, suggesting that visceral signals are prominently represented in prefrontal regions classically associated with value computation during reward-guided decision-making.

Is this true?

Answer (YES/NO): YES